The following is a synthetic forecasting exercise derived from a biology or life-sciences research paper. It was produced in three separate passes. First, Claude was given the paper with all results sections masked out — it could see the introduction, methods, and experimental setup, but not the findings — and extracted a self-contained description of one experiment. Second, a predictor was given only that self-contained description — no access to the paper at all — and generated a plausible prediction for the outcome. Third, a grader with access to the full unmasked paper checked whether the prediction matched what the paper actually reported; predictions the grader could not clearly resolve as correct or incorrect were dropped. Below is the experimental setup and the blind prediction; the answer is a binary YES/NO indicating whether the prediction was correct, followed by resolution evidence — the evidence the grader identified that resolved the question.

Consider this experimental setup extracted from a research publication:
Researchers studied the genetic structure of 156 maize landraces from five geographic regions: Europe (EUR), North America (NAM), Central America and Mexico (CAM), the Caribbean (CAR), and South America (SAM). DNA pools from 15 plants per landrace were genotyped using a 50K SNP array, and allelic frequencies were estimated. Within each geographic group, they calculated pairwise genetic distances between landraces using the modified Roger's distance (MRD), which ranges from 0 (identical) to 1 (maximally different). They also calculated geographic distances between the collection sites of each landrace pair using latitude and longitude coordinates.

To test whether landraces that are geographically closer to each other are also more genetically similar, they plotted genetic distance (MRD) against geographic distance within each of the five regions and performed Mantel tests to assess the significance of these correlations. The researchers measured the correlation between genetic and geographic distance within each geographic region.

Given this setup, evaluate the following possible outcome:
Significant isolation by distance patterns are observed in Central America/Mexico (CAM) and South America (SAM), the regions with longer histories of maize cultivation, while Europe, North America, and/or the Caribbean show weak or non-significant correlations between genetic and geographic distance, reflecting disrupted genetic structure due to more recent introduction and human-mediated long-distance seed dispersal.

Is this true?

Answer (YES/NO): NO